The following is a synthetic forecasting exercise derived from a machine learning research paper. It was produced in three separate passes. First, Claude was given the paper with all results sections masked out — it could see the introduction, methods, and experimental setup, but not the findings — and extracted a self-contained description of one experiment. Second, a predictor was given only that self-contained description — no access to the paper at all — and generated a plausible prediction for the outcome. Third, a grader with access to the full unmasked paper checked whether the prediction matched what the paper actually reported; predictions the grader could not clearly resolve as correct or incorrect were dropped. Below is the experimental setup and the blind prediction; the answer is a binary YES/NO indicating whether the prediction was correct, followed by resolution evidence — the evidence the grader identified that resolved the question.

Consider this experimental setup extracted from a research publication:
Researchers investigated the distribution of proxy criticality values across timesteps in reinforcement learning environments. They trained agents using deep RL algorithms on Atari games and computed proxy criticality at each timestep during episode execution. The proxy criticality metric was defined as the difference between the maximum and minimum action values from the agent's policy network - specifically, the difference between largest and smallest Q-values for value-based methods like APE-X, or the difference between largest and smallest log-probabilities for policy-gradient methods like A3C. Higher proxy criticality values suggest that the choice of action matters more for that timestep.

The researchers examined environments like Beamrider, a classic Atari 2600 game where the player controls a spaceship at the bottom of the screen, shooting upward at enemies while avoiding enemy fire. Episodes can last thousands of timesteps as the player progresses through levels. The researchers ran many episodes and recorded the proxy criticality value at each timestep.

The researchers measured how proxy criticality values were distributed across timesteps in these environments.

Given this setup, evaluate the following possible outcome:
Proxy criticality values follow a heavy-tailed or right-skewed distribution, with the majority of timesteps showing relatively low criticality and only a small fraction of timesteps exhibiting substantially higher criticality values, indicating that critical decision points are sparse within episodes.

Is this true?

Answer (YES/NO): YES